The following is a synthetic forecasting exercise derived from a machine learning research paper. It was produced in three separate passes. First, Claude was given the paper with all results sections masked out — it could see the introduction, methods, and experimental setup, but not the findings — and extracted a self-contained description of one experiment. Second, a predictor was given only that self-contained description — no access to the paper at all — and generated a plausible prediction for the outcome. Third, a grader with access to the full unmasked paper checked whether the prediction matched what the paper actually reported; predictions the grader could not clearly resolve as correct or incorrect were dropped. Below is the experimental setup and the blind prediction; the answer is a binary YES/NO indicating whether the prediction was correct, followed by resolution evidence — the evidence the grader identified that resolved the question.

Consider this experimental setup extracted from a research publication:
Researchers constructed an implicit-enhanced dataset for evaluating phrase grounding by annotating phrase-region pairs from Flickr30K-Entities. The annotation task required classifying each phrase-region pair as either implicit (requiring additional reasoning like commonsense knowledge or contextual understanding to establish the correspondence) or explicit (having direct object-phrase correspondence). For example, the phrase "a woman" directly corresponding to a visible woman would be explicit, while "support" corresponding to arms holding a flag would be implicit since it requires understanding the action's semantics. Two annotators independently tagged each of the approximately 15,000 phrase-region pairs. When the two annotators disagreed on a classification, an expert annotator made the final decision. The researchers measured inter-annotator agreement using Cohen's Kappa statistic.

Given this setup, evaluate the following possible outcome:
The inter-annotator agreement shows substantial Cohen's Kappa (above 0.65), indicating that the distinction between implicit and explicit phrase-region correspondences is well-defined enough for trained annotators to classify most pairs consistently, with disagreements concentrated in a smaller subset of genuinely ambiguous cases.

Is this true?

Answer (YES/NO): YES